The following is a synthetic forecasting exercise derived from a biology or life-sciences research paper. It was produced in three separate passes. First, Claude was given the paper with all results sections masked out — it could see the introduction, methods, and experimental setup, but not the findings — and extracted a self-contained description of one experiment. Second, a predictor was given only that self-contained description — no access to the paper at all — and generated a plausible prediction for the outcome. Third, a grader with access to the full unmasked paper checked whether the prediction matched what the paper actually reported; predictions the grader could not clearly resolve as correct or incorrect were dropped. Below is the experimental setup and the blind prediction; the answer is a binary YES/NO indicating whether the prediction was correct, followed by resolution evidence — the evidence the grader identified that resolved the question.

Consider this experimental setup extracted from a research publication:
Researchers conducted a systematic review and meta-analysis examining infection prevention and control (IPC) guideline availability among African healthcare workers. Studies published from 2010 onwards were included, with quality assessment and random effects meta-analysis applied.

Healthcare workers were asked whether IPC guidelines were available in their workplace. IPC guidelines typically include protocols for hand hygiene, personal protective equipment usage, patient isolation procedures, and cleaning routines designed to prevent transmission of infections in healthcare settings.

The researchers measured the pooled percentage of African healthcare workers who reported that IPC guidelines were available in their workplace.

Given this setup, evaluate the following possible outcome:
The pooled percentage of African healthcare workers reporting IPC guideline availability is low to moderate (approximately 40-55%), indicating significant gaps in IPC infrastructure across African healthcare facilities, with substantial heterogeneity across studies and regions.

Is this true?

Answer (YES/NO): YES